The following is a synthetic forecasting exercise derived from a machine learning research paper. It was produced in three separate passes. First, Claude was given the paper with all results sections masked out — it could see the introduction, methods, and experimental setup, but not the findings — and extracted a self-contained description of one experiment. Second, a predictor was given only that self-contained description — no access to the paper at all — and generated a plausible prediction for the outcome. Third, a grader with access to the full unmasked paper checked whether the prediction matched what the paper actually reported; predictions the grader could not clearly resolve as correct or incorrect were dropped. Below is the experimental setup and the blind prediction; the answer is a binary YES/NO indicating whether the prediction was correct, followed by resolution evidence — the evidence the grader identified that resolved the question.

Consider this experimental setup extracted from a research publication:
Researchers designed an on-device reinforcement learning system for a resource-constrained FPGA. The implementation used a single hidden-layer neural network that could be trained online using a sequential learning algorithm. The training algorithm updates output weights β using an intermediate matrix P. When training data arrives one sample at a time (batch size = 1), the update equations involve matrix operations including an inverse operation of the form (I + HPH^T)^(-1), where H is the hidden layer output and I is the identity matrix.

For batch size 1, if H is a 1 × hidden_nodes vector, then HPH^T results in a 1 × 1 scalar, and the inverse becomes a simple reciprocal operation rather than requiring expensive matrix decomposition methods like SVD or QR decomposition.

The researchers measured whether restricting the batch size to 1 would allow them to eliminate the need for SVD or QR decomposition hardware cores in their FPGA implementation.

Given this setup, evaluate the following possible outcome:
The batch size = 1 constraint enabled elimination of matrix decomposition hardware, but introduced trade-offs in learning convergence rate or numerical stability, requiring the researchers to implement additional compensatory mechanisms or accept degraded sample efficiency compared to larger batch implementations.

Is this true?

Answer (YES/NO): YES